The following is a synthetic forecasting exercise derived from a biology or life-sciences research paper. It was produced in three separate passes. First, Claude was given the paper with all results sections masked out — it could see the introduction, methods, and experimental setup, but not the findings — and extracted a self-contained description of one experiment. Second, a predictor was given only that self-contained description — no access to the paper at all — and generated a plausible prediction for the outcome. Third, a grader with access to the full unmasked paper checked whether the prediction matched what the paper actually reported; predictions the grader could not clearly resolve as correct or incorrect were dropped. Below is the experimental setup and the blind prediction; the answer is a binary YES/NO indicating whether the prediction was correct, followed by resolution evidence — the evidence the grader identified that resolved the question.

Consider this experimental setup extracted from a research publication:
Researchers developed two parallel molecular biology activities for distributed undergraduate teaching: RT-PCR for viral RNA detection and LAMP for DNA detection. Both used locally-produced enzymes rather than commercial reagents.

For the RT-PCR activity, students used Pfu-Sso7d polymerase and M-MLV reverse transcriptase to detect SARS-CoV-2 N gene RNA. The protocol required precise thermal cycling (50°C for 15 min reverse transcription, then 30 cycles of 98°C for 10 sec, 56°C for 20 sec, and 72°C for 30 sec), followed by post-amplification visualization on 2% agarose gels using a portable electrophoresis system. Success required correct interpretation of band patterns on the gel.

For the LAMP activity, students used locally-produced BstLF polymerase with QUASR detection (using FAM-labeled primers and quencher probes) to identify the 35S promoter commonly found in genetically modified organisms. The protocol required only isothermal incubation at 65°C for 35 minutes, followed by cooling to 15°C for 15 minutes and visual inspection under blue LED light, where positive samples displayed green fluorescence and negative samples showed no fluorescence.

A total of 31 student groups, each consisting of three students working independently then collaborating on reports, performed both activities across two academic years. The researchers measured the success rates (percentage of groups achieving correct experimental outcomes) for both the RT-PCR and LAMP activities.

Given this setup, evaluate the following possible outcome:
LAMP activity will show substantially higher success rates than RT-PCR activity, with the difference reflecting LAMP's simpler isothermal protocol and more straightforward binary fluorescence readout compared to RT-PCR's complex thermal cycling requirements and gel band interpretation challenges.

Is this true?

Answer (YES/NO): NO